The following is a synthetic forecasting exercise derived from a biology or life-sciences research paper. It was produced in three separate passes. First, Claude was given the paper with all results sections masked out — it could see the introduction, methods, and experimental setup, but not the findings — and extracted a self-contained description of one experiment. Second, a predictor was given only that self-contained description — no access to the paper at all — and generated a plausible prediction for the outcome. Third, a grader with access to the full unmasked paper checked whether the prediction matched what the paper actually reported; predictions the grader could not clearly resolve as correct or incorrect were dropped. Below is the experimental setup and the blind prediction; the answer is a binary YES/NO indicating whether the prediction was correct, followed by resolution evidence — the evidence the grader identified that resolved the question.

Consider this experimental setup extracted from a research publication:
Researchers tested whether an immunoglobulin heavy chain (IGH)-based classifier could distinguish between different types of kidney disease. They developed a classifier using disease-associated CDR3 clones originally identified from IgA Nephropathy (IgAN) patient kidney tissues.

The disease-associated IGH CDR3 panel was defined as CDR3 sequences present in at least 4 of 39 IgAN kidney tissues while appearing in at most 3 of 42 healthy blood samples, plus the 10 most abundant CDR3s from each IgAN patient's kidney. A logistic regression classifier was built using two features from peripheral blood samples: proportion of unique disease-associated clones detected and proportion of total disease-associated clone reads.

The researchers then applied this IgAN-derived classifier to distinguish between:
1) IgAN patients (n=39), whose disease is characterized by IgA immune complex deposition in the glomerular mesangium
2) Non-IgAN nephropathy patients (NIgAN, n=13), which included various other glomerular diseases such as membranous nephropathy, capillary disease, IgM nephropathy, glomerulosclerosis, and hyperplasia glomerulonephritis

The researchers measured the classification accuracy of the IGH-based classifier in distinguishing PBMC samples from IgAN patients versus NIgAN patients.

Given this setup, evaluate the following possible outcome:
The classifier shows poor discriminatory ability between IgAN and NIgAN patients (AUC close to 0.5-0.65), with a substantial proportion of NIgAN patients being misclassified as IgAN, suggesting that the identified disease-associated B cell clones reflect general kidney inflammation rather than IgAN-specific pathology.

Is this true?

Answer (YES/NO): NO